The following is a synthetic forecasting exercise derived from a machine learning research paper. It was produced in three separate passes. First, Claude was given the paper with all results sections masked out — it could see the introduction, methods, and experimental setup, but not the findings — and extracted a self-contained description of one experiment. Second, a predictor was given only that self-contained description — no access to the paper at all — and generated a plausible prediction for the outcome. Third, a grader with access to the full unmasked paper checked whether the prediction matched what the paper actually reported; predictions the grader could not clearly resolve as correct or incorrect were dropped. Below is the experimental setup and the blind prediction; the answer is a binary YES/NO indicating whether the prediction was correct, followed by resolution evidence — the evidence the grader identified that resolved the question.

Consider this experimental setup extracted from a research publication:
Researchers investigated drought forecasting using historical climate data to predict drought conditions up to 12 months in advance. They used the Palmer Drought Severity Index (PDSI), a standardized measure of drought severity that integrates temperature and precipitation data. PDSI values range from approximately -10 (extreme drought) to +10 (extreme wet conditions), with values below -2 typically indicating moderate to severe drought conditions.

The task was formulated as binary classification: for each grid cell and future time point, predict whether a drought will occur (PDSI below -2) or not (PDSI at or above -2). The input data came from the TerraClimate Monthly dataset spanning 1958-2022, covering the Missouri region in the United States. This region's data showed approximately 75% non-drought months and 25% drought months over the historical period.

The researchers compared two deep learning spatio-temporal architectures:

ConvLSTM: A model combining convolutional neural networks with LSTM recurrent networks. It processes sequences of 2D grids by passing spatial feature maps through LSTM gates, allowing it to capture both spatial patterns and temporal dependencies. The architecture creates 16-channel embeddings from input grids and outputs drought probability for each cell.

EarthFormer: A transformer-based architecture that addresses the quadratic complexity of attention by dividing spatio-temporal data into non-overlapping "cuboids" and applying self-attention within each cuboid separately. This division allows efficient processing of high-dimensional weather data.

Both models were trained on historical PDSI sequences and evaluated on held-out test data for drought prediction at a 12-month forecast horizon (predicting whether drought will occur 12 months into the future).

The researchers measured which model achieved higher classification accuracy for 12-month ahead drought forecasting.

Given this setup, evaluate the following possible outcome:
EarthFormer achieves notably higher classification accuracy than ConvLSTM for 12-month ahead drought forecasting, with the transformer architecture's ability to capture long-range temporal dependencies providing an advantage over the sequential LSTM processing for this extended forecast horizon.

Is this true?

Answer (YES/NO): NO